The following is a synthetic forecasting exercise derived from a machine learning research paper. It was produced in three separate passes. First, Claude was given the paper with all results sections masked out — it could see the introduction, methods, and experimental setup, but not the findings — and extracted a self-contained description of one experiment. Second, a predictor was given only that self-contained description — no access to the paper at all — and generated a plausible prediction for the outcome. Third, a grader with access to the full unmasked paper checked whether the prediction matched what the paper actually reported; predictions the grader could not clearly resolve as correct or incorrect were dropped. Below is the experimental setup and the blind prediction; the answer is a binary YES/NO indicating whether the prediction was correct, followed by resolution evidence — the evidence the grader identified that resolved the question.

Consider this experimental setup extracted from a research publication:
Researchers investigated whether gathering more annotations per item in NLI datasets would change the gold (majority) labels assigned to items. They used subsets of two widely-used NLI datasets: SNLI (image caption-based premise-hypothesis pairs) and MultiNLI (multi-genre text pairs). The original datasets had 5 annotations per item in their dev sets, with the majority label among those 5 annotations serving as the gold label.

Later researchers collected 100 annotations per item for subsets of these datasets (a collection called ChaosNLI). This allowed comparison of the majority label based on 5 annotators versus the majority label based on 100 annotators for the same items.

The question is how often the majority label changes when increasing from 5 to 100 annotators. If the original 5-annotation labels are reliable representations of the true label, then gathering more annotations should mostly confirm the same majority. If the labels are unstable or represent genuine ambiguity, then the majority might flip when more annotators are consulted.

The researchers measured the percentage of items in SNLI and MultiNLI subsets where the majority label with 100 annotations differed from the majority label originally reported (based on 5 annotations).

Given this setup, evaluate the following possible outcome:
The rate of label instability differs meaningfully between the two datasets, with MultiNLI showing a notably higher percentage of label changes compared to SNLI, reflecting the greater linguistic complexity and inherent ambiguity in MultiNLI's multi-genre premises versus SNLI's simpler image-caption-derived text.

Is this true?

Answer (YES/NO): YES